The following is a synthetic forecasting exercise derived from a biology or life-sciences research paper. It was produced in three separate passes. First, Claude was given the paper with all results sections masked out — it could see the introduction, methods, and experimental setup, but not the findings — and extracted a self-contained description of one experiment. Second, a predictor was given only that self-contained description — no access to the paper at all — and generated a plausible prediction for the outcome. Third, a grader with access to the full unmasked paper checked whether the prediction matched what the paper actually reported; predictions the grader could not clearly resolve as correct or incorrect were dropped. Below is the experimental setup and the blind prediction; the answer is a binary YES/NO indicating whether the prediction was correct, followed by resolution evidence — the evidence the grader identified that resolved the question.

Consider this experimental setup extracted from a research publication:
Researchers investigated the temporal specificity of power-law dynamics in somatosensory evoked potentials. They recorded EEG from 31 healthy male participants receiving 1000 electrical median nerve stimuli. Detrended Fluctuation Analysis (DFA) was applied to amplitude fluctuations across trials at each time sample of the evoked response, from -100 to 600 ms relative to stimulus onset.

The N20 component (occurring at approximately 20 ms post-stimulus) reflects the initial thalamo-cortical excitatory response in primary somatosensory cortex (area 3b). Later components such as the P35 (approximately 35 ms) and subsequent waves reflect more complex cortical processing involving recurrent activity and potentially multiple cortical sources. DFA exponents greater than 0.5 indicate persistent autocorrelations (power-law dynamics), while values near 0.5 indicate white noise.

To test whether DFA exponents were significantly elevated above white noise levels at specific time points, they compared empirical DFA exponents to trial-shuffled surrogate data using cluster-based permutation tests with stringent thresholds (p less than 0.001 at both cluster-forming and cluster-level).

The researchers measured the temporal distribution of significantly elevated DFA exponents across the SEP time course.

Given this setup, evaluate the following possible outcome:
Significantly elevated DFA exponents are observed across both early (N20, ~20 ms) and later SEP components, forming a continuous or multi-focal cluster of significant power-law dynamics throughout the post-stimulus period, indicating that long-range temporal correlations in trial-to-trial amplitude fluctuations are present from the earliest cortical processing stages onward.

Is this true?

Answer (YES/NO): YES